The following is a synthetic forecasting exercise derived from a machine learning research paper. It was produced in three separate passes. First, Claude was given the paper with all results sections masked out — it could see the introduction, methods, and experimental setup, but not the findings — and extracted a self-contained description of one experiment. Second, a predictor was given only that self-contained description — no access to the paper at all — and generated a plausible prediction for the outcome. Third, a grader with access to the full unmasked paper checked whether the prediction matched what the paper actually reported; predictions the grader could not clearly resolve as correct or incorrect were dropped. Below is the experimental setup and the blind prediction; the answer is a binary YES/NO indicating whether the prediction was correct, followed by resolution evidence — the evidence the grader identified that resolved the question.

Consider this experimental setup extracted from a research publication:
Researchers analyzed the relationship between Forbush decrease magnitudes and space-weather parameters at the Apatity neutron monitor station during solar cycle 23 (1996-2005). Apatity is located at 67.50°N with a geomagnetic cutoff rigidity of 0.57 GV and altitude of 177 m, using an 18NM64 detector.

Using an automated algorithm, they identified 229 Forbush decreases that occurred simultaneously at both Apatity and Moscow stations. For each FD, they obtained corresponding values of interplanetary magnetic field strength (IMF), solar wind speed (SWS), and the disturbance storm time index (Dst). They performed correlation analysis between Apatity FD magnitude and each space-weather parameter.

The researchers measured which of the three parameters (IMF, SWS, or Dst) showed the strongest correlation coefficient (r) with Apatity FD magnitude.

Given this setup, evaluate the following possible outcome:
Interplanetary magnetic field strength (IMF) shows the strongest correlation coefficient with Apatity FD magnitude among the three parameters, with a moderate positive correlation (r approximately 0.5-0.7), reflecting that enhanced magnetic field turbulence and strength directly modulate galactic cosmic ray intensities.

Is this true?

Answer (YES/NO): NO